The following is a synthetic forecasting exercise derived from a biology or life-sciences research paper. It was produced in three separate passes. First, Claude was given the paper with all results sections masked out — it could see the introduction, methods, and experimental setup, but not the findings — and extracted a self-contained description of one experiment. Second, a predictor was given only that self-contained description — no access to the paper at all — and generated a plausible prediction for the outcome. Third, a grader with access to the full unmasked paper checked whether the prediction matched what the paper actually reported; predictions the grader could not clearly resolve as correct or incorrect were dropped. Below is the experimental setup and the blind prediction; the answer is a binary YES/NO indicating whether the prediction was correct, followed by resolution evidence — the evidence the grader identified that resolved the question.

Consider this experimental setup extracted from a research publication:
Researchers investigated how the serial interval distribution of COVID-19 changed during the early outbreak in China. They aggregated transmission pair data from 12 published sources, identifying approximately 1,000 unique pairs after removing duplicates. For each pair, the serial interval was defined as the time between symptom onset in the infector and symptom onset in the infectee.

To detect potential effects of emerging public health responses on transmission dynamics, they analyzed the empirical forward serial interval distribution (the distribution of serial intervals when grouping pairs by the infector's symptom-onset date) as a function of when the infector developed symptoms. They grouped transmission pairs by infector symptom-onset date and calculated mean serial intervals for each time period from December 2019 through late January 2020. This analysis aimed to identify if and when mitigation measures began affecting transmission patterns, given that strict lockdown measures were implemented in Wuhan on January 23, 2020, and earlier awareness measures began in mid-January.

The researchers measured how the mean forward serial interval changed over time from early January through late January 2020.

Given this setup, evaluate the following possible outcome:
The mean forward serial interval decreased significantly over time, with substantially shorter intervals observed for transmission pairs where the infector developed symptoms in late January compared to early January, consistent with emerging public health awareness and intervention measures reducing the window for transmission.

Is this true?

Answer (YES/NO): NO